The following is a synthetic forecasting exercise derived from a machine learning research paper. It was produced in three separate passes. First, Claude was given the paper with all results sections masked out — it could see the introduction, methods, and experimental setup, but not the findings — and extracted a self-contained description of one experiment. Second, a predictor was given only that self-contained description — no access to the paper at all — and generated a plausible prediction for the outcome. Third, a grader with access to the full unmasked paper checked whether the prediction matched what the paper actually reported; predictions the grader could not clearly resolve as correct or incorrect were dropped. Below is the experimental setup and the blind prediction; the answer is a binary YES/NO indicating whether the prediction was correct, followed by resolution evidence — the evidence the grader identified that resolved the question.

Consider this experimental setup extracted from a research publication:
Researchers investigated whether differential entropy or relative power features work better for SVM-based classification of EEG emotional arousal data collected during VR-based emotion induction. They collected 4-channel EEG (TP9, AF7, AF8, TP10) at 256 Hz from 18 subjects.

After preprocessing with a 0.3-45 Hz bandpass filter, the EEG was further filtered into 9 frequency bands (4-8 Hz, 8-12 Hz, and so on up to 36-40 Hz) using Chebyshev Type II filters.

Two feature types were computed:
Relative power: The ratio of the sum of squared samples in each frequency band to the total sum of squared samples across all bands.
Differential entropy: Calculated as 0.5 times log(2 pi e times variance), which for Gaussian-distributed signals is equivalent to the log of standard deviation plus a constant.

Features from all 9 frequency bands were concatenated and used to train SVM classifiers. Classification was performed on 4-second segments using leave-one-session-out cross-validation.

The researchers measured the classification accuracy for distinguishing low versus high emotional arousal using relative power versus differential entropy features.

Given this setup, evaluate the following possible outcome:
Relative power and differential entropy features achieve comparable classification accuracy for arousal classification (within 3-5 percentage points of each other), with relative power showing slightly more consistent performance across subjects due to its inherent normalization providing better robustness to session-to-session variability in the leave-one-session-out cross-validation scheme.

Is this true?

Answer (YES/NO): YES